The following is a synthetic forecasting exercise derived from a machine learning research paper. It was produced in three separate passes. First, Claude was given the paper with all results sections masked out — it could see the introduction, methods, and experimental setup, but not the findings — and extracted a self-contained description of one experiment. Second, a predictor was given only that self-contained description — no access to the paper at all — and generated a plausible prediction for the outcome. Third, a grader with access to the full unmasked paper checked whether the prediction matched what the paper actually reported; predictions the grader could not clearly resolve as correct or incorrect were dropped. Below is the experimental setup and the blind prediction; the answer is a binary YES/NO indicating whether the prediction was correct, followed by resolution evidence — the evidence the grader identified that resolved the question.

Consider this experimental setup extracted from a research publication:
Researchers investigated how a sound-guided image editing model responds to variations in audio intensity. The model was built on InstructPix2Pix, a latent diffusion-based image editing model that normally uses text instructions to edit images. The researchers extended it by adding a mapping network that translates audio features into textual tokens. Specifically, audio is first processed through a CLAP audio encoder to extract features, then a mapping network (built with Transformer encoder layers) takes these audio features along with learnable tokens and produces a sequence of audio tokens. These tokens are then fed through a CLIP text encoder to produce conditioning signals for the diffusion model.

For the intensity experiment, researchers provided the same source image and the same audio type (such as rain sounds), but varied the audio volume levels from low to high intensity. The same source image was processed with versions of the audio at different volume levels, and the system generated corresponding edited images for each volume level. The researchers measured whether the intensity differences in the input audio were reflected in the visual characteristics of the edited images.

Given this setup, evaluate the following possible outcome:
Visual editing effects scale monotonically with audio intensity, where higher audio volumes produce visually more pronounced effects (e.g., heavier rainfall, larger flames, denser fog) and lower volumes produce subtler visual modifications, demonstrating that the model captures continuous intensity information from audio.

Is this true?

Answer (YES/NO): YES